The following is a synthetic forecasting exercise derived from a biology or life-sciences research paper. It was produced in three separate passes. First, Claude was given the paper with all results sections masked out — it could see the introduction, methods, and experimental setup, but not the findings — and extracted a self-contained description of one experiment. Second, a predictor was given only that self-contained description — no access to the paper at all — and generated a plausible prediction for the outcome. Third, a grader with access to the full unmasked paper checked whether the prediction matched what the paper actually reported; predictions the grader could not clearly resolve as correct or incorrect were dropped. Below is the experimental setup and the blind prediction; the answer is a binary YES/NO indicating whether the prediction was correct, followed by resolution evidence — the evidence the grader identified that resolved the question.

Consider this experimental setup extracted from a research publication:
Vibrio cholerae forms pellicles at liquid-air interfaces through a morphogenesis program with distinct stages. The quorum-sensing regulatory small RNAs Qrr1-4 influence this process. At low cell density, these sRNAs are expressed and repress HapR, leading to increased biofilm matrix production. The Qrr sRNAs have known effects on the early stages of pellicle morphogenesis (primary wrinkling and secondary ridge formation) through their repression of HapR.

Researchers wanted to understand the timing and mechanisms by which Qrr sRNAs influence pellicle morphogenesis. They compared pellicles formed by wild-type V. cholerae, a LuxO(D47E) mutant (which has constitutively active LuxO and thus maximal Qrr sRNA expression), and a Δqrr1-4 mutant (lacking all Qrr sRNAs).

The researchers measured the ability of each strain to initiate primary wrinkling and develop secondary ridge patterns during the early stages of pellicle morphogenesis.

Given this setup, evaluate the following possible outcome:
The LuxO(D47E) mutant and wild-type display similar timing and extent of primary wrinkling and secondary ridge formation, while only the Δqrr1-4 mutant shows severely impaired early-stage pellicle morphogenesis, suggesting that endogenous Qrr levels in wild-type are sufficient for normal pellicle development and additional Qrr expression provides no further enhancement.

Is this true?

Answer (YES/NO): NO